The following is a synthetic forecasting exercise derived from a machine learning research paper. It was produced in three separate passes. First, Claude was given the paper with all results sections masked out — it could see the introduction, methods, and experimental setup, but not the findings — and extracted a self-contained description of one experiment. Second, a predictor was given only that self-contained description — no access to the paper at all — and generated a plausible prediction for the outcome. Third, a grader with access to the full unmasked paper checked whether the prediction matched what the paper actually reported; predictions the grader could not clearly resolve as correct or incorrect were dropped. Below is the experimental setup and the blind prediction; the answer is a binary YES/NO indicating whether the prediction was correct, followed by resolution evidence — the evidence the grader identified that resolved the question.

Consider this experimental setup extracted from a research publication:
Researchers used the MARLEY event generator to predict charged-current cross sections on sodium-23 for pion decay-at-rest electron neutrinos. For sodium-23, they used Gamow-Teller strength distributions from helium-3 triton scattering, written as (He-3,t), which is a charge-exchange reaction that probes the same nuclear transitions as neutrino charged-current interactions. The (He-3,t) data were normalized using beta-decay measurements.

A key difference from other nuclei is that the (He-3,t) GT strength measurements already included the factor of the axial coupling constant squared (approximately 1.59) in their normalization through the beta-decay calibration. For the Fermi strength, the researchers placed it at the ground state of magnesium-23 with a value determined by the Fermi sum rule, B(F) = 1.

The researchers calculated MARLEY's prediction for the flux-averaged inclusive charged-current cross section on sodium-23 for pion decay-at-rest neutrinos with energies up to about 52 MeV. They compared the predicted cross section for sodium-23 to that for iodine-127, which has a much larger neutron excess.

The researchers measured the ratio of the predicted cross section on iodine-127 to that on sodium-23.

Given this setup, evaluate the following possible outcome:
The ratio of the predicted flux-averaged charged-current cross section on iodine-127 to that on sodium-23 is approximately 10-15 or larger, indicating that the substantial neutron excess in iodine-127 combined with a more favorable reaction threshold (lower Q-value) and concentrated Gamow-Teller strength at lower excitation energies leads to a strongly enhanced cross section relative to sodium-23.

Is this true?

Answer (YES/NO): NO